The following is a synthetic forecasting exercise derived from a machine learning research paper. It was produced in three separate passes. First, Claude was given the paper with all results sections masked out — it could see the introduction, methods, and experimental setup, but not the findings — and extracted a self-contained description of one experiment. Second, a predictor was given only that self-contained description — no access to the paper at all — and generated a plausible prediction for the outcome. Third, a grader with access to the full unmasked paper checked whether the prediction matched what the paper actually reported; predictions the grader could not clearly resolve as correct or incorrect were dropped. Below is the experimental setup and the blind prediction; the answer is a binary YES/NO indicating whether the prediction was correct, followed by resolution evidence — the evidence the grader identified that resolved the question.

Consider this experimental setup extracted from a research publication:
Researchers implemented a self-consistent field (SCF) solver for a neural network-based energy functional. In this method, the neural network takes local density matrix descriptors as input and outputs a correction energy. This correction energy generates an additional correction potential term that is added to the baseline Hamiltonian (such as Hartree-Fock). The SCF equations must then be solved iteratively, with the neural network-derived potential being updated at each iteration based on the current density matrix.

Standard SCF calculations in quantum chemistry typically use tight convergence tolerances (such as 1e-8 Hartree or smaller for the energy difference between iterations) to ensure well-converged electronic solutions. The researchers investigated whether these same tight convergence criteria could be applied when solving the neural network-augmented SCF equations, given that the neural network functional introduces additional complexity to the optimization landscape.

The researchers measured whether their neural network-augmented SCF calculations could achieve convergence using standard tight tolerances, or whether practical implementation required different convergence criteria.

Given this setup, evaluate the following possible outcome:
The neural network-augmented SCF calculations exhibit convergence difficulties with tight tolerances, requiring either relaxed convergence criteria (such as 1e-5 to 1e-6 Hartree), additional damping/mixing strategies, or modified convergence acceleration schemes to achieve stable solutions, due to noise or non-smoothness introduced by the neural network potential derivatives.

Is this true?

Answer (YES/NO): YES